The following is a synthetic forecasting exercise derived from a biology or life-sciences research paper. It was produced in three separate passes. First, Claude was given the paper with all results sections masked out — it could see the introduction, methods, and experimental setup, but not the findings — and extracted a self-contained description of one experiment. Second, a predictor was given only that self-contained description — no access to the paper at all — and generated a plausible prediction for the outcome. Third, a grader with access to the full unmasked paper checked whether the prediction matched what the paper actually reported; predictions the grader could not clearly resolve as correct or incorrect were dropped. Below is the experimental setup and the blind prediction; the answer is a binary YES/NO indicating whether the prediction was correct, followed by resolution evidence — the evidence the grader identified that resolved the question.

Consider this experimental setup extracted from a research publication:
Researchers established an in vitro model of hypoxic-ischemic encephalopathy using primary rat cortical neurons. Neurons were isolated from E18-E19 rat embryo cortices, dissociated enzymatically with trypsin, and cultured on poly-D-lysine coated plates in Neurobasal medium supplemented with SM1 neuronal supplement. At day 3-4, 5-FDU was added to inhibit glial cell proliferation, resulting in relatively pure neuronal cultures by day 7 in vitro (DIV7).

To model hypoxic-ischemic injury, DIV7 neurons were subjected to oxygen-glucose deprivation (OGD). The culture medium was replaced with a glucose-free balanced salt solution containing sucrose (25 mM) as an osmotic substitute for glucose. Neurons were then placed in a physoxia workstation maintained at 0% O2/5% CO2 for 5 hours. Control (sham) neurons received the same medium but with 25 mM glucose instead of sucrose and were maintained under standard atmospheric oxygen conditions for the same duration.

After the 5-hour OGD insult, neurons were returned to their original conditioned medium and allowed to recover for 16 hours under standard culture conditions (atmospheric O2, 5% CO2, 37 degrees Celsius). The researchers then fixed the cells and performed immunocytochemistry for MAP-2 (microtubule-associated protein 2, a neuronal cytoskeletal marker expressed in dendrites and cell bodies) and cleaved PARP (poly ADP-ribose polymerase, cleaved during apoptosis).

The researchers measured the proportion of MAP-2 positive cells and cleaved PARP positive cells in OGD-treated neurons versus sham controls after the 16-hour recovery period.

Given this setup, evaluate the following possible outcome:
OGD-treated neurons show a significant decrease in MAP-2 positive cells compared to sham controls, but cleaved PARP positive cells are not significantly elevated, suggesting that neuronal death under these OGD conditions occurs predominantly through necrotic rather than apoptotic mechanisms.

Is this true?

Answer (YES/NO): NO